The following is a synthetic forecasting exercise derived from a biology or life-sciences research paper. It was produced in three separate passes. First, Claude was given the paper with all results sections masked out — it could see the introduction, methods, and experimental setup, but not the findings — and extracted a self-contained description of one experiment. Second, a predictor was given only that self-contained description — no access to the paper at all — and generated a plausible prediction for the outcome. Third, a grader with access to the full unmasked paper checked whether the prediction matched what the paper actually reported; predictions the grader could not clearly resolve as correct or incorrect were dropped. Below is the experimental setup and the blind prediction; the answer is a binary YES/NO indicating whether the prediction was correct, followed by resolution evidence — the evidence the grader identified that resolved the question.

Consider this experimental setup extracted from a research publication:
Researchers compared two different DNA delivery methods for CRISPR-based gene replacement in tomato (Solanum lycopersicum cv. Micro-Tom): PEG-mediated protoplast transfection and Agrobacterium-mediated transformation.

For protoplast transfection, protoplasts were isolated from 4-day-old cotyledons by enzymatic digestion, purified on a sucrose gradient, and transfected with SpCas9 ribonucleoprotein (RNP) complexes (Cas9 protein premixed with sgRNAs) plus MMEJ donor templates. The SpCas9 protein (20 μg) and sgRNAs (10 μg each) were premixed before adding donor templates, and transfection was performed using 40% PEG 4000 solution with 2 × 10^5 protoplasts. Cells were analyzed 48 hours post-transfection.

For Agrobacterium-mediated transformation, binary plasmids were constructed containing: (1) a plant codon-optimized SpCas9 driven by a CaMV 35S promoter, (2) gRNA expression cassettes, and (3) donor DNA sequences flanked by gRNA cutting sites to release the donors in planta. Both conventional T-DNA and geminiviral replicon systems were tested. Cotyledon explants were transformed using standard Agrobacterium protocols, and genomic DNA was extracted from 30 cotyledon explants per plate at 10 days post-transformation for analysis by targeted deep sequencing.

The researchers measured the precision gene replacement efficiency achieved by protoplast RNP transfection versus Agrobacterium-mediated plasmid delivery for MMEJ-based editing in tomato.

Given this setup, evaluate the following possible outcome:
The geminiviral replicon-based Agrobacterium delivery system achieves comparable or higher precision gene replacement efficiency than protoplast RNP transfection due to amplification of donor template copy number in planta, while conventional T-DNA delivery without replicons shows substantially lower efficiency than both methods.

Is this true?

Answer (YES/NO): NO